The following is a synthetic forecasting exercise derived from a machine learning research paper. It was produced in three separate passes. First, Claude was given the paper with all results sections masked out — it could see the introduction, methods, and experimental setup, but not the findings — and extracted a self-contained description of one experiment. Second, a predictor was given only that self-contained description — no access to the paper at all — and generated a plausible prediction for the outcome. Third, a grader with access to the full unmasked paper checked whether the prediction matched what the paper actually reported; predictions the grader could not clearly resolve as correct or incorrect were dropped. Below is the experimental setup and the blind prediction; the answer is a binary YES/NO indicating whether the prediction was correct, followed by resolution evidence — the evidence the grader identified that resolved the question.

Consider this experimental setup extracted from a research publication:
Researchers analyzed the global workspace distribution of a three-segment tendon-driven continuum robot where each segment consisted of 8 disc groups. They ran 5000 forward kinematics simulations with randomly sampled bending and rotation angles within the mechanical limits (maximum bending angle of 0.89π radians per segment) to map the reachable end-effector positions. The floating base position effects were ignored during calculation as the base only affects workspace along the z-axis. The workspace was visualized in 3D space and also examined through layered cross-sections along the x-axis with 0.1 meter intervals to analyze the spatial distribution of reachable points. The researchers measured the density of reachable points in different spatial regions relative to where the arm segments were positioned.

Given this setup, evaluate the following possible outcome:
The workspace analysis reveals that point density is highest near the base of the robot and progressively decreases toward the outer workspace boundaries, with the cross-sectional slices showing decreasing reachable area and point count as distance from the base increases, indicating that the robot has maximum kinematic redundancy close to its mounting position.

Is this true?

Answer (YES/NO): NO